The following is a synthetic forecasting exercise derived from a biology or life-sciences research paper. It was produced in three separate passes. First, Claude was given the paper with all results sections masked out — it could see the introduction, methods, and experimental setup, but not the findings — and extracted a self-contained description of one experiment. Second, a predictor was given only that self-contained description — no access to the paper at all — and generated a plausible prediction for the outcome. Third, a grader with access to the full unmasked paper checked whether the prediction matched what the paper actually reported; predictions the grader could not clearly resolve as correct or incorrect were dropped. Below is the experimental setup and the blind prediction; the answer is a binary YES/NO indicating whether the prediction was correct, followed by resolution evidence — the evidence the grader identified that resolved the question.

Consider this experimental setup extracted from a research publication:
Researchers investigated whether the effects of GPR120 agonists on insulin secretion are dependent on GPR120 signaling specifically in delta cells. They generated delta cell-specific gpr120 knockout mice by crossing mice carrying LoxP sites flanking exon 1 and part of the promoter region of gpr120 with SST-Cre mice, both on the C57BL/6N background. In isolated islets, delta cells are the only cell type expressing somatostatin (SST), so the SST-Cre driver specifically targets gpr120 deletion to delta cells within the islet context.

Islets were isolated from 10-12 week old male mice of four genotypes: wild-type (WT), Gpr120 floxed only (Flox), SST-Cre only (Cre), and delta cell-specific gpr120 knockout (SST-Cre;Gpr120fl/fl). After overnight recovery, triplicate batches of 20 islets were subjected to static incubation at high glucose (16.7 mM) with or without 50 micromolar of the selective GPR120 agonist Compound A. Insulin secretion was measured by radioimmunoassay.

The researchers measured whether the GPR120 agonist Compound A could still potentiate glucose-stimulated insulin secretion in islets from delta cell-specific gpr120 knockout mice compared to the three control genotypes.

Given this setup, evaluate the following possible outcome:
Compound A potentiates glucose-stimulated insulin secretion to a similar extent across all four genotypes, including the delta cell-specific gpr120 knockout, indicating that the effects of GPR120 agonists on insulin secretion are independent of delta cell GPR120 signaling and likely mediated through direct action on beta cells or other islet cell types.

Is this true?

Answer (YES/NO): NO